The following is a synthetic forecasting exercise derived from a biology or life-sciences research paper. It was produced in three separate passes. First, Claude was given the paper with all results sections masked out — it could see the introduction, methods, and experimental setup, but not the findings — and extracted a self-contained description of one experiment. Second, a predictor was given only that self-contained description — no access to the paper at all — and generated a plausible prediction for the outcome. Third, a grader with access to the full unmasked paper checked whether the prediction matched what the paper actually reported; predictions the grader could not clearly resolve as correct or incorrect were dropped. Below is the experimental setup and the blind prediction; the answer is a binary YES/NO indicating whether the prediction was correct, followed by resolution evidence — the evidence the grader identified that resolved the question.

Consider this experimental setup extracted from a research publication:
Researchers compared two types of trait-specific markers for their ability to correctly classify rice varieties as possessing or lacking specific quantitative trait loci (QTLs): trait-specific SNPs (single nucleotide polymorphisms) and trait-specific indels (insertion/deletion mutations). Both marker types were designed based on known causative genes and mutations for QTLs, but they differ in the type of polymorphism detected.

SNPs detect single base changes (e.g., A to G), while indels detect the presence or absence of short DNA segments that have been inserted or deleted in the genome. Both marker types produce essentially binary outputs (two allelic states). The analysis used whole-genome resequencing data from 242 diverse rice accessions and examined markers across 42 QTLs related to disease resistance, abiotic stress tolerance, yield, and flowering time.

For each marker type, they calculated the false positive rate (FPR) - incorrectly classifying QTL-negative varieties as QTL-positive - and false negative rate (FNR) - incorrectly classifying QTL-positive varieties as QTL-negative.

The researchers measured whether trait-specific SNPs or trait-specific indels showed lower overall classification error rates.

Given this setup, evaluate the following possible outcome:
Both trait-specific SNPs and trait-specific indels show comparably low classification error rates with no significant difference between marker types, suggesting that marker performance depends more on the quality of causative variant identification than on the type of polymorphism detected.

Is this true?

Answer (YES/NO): YES